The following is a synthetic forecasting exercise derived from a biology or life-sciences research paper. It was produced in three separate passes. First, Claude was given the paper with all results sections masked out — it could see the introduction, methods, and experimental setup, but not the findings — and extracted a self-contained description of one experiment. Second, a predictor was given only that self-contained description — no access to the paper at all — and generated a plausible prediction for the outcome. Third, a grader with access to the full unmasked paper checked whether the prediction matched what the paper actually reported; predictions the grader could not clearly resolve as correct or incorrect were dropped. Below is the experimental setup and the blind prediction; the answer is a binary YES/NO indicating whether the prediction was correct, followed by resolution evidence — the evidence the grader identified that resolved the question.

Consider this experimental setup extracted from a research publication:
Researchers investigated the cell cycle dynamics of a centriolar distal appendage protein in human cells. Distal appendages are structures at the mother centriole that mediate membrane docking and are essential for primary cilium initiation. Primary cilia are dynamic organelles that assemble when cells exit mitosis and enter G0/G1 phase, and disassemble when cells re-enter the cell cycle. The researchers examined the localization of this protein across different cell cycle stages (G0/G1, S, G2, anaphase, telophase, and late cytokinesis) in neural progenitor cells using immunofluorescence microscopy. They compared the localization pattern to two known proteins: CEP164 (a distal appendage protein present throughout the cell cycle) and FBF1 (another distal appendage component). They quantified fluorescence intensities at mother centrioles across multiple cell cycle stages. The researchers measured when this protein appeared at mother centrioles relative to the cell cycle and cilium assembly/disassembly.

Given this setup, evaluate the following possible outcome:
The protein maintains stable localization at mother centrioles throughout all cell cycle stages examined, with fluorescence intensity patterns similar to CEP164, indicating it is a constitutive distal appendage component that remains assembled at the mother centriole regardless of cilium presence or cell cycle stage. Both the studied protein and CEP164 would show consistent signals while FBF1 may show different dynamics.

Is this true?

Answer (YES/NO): NO